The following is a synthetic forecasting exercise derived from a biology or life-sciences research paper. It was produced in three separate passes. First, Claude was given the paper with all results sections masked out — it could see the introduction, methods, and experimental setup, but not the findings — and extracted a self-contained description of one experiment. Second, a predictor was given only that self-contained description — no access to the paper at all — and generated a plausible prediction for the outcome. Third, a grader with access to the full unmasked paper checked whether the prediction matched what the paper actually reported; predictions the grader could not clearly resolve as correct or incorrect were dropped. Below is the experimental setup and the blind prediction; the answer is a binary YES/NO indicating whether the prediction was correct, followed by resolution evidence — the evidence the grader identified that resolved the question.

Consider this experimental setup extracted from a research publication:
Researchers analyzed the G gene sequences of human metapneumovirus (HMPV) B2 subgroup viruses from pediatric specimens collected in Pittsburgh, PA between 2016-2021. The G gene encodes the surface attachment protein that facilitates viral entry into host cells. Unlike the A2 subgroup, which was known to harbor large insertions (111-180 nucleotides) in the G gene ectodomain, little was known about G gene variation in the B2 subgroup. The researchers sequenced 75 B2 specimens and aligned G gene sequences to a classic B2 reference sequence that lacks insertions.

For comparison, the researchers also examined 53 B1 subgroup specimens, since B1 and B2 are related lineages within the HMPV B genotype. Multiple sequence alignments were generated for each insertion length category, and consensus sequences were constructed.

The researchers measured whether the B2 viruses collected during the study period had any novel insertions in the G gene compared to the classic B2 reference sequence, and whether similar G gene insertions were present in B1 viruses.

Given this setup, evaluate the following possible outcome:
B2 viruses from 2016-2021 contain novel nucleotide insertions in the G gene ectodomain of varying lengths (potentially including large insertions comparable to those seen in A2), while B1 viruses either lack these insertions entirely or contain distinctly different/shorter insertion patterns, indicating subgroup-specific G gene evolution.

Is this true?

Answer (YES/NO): NO